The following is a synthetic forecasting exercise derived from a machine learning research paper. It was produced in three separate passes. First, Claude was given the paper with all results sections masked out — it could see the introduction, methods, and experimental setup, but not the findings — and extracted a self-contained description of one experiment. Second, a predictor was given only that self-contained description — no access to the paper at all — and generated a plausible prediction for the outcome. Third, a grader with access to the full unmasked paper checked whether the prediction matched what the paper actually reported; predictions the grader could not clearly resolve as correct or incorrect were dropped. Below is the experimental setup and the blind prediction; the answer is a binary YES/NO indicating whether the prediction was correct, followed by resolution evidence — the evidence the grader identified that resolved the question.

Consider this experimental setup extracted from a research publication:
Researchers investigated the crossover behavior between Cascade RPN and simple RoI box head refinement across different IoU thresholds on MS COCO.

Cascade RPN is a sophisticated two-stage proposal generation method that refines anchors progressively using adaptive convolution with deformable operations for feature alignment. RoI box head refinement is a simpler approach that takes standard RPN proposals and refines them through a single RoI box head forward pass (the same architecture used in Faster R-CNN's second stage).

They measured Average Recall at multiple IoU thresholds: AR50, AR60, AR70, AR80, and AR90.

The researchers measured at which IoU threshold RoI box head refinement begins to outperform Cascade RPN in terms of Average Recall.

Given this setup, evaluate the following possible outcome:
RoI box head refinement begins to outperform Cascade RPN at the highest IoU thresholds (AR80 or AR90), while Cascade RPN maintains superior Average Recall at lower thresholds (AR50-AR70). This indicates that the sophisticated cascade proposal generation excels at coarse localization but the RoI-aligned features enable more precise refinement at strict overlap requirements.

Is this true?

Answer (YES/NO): YES